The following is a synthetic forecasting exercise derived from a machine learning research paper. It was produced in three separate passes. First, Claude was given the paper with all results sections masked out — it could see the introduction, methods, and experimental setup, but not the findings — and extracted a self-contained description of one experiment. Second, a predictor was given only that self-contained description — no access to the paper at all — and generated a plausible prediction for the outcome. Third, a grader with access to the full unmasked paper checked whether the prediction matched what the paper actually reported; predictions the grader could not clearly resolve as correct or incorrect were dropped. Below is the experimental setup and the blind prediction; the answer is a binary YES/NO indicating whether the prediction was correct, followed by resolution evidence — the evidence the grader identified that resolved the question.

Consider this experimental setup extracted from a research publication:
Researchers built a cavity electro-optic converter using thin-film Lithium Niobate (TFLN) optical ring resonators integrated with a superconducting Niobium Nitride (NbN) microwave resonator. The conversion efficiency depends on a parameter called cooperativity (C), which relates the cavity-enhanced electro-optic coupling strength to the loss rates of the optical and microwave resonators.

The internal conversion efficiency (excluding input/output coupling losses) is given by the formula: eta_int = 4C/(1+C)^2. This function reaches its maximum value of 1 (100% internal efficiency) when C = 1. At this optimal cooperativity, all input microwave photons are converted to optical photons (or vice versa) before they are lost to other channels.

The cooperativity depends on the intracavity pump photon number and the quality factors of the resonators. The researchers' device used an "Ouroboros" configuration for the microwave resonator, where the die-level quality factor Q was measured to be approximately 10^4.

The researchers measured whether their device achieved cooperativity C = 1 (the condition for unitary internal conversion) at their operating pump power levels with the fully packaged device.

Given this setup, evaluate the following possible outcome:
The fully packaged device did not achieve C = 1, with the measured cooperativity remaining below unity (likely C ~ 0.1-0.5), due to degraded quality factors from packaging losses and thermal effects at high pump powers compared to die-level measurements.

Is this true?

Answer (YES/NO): NO